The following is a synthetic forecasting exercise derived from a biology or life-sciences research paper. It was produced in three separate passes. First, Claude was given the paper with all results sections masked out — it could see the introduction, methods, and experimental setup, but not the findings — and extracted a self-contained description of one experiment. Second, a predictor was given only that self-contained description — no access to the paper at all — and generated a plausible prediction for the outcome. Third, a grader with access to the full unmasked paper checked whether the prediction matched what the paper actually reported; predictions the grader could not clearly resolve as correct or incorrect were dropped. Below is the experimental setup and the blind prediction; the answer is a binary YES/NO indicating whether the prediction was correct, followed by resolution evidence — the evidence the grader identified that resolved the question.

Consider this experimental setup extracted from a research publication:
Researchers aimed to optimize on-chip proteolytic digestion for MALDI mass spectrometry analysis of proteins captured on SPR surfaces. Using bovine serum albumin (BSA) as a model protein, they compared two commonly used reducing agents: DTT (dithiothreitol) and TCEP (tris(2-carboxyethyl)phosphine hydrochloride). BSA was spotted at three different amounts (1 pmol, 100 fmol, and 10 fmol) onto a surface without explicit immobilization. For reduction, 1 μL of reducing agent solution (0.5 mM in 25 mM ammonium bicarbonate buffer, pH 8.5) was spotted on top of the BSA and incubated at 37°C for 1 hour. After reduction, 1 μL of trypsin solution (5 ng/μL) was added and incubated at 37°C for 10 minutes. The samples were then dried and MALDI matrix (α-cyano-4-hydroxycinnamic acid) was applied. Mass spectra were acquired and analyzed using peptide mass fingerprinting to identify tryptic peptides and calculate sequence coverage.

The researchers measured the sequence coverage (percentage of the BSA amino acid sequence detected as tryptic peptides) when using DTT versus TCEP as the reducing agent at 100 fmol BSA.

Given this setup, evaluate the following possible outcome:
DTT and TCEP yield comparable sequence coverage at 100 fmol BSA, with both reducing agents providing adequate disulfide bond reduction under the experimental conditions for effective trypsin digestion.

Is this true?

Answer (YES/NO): NO